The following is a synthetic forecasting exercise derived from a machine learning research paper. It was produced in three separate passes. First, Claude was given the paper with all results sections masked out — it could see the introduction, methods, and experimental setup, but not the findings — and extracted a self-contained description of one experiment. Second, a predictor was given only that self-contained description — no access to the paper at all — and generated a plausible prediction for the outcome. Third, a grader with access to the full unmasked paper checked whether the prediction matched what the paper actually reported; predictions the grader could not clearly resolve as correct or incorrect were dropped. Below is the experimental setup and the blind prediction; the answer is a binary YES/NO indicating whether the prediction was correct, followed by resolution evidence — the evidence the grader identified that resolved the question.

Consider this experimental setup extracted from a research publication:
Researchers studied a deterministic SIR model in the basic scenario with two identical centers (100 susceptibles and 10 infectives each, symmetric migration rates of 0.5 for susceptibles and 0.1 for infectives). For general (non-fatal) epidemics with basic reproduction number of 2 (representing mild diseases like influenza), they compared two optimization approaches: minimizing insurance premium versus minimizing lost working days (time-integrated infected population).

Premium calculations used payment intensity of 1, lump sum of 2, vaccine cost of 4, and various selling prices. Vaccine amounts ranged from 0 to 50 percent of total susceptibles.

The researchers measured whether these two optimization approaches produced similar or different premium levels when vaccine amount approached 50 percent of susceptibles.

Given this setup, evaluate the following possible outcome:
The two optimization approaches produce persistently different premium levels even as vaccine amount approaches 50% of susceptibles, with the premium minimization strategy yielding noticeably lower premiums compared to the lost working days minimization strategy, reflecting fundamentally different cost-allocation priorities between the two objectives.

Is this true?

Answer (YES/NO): NO